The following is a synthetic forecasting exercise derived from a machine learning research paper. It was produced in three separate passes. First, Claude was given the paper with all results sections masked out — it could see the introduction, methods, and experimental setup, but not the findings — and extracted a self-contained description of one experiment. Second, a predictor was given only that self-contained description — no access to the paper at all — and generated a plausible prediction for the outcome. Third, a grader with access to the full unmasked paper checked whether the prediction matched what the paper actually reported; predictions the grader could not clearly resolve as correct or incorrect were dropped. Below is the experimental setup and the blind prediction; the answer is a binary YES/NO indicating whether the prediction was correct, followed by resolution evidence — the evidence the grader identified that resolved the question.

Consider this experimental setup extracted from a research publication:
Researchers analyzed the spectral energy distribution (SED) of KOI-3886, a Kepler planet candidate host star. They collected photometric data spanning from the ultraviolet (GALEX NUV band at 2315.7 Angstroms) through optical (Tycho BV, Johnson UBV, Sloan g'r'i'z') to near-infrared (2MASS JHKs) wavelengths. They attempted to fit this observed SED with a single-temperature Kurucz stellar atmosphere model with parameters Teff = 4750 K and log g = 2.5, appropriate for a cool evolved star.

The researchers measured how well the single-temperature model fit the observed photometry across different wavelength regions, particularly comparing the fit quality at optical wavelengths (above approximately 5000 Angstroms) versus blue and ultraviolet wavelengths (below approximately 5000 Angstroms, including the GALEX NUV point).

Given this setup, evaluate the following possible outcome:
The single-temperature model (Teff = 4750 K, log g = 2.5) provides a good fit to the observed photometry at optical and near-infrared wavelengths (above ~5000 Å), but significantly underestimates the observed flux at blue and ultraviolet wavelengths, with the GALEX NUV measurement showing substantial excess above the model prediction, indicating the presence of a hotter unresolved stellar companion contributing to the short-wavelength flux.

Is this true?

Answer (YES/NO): YES